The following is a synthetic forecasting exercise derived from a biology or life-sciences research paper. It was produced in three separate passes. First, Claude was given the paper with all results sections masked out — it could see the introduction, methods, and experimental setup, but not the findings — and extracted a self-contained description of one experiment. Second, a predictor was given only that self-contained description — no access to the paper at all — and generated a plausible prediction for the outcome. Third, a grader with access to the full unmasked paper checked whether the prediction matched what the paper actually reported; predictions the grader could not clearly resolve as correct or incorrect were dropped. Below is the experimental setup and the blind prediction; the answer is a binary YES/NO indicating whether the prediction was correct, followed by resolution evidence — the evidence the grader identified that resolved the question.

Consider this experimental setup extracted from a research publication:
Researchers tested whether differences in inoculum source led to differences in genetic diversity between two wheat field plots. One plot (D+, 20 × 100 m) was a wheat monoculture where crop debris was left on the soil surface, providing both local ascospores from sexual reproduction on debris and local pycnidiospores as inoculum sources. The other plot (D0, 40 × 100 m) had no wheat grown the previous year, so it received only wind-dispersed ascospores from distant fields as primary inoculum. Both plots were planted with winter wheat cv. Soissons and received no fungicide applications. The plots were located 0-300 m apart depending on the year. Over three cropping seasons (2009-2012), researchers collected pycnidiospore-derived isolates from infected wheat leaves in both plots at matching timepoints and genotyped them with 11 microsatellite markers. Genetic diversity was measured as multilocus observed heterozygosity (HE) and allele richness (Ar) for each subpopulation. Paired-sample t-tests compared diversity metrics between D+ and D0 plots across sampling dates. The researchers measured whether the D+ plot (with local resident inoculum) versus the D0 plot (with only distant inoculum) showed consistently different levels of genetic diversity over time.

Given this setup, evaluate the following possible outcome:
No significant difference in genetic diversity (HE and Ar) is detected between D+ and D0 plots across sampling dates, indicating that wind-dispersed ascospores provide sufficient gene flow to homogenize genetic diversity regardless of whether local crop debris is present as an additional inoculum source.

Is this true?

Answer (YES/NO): YES